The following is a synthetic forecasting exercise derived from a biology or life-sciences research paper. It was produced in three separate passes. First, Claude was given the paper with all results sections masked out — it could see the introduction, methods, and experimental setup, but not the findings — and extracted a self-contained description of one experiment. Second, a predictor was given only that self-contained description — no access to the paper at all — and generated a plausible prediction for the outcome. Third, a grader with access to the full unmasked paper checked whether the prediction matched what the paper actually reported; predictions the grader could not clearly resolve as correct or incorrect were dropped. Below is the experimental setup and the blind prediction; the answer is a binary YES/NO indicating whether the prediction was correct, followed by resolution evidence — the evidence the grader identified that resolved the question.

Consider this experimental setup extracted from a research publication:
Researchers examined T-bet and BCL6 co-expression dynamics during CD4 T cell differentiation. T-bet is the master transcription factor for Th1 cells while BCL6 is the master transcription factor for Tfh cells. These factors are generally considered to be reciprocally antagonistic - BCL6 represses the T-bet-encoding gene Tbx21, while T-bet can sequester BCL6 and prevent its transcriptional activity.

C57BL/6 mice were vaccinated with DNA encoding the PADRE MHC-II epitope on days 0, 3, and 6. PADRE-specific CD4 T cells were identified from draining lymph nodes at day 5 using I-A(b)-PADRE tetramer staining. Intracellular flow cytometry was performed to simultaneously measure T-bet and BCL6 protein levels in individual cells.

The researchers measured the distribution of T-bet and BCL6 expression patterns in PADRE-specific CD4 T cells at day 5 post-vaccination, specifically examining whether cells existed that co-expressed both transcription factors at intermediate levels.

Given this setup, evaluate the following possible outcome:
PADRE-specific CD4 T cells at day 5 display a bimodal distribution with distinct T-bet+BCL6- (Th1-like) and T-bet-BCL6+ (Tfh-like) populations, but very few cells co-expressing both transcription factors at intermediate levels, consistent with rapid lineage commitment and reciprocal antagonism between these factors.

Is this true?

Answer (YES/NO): NO